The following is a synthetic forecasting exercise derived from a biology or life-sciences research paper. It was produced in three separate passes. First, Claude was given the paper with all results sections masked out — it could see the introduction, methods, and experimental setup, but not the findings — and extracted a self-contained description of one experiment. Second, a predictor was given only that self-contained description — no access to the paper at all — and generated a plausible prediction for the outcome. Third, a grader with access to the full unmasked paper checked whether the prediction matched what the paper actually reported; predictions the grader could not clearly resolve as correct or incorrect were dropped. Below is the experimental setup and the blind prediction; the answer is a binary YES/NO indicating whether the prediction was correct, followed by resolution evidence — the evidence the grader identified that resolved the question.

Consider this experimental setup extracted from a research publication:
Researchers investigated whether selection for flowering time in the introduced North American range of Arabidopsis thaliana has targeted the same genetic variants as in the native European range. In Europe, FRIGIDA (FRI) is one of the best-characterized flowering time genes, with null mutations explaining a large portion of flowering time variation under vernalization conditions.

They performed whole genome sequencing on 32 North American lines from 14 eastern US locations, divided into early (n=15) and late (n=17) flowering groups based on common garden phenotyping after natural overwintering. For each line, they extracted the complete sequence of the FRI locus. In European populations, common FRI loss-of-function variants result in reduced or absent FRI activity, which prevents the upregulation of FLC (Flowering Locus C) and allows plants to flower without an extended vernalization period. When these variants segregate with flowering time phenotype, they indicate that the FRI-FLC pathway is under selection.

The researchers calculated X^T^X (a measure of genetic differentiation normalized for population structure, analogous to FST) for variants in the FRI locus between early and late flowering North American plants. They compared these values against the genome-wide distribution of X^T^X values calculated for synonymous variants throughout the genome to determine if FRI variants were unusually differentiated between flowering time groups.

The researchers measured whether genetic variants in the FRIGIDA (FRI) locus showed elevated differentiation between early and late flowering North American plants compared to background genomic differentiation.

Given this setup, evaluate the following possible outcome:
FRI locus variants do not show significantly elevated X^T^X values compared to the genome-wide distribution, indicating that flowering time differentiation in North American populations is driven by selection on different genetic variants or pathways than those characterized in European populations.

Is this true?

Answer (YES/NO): YES